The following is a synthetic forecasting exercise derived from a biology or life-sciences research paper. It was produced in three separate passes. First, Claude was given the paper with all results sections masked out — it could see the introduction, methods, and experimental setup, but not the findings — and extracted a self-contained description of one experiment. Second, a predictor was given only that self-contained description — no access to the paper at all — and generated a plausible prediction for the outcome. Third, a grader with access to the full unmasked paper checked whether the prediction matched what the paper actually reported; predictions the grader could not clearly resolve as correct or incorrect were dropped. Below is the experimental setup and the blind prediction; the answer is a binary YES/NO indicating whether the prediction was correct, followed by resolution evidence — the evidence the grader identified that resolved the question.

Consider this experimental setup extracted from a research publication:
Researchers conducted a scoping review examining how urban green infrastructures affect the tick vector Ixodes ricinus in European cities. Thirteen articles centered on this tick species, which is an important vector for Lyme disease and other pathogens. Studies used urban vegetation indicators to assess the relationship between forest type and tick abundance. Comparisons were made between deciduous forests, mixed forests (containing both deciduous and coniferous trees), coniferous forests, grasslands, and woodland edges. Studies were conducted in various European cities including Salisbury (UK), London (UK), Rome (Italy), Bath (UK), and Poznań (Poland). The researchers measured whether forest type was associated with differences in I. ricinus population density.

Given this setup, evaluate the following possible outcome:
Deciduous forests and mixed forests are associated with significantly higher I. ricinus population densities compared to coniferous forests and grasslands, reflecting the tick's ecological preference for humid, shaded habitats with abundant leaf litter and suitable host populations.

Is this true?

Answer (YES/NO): YES